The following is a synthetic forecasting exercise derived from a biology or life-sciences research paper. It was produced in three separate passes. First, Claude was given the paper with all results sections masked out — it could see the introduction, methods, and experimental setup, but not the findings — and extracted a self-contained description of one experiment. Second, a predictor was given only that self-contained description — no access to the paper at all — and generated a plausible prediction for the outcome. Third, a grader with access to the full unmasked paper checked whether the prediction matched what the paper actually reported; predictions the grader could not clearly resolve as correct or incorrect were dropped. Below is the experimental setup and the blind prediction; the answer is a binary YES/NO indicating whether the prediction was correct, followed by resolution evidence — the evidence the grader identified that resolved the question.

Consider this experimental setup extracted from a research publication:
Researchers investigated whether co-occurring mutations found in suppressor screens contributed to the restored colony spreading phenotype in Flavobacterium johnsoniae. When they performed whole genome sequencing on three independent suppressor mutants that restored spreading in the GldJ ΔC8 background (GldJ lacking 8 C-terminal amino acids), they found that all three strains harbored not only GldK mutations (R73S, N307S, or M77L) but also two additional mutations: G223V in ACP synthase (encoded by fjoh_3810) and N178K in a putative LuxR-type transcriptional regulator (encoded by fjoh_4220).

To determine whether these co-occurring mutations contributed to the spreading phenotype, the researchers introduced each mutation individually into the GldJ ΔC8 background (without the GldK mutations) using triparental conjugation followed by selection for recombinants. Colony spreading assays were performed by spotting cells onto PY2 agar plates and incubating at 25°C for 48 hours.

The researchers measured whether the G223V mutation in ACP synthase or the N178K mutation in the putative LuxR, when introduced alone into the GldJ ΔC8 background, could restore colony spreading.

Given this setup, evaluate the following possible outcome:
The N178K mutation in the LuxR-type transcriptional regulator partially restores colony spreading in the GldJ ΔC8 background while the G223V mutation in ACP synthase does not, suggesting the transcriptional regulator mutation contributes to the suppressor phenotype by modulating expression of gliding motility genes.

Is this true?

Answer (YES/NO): NO